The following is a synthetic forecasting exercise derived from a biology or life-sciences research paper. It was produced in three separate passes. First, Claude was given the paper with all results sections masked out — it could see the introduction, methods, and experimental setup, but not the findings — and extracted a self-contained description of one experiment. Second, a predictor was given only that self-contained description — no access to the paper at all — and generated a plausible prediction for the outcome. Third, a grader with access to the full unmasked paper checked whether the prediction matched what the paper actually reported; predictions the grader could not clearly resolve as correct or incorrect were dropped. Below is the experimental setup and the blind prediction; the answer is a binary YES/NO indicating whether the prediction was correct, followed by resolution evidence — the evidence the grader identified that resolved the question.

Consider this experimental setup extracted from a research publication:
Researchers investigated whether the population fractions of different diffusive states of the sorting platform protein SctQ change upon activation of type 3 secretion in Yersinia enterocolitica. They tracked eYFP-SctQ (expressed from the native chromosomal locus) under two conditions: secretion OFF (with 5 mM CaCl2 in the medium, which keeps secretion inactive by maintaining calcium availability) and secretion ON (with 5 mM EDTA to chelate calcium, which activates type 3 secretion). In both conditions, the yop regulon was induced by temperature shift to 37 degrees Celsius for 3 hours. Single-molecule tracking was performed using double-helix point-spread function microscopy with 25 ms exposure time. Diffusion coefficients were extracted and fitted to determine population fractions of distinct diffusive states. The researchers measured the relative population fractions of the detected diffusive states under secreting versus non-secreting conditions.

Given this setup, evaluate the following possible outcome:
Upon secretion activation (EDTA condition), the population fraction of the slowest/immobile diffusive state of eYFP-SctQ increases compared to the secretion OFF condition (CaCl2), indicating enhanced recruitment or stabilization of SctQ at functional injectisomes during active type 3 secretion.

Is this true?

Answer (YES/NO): NO